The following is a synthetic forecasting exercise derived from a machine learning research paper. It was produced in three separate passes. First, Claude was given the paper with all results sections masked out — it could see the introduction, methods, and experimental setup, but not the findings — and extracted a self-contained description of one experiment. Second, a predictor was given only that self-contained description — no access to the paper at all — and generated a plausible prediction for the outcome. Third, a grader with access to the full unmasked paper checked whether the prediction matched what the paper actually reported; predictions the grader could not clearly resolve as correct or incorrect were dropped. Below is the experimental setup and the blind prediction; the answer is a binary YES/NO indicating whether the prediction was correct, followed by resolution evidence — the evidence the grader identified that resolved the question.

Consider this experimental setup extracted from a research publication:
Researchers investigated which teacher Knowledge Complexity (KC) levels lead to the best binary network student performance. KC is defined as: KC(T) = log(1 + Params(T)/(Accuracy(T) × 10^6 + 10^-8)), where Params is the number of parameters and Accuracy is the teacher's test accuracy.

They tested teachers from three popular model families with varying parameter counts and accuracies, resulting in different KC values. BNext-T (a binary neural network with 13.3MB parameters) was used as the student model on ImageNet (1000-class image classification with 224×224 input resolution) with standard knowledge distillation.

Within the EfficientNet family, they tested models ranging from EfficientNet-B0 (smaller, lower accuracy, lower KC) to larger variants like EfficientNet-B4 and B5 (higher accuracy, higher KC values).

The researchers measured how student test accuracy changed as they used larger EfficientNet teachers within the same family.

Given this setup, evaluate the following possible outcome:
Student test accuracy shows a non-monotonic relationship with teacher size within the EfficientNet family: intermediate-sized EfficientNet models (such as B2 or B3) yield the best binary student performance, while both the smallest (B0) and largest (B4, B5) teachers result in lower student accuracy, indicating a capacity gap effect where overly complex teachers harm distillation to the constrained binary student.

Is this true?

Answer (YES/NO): NO